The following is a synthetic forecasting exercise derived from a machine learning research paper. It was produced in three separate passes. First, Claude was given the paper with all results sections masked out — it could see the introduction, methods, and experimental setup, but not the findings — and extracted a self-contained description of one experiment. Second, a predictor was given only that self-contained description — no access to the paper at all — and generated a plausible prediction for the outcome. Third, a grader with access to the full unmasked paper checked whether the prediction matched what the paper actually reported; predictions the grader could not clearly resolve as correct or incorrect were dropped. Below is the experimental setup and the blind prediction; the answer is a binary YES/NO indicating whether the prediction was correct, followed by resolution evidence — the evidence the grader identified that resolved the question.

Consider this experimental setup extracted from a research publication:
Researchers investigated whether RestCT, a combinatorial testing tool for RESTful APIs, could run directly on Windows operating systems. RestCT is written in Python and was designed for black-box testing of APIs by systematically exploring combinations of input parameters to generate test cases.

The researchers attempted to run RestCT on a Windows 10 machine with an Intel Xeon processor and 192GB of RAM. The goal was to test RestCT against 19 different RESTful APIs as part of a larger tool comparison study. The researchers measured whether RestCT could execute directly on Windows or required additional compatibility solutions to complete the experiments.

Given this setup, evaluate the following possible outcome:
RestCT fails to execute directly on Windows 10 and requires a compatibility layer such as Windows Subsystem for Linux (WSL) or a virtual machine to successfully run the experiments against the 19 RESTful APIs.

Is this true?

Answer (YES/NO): YES